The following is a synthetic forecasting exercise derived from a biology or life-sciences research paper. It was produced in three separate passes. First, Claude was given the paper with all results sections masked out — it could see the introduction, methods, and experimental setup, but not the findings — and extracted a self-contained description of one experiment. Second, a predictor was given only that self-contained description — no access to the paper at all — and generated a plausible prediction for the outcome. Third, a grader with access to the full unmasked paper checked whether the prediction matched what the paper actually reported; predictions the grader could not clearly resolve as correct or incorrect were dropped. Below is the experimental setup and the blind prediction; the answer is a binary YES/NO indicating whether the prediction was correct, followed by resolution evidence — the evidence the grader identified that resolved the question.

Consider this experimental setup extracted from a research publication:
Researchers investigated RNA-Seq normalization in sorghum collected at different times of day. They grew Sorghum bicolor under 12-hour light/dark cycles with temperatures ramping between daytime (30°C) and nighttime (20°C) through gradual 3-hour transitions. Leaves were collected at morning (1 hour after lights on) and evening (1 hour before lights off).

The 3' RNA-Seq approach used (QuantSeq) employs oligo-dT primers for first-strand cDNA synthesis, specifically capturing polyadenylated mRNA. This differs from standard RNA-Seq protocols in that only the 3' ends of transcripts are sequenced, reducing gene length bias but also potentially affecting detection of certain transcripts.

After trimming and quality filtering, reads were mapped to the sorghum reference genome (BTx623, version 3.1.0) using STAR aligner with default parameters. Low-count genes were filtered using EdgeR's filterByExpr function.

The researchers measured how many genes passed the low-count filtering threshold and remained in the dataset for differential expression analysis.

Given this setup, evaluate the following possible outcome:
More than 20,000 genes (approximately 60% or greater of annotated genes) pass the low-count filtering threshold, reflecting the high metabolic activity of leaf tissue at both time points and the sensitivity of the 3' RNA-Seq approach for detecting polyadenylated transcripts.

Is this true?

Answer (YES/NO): NO